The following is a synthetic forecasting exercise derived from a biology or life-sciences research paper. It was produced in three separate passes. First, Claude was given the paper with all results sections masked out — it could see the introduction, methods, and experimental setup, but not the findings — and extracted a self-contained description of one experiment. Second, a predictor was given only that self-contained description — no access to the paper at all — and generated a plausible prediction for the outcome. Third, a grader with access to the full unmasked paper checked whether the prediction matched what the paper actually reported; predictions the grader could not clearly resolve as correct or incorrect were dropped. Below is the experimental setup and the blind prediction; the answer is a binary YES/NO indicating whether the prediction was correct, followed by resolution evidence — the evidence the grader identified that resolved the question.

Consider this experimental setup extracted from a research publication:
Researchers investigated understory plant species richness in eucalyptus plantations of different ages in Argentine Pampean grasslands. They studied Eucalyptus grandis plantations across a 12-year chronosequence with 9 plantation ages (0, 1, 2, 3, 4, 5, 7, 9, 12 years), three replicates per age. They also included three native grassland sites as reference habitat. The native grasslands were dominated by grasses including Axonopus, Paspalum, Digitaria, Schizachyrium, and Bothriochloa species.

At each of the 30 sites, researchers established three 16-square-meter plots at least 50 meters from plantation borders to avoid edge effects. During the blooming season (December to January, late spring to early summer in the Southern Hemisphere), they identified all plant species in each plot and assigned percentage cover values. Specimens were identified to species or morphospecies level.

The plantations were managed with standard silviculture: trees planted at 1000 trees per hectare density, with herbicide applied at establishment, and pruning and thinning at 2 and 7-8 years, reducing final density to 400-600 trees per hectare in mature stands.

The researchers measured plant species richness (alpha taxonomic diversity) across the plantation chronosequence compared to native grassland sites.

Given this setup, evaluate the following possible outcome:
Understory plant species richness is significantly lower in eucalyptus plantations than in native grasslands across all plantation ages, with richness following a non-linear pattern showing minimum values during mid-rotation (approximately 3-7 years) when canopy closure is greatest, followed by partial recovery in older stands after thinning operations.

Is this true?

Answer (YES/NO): NO